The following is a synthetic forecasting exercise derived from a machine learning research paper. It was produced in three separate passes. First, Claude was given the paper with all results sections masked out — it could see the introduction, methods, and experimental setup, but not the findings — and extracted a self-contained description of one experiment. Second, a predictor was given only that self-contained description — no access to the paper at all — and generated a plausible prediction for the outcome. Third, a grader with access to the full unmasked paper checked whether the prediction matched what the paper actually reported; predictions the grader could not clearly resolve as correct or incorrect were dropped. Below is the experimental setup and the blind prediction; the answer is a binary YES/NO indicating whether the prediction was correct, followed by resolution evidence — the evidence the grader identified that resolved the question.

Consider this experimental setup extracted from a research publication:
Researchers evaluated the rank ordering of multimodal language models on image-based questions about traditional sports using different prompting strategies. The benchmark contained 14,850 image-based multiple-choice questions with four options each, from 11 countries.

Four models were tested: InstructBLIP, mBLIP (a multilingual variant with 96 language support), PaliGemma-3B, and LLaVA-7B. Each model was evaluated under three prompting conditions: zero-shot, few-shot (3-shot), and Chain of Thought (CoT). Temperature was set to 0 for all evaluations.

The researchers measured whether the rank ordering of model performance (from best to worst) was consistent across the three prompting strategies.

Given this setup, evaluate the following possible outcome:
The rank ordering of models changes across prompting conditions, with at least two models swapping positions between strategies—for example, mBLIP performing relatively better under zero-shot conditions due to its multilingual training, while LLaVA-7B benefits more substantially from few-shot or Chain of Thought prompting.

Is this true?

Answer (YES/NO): NO